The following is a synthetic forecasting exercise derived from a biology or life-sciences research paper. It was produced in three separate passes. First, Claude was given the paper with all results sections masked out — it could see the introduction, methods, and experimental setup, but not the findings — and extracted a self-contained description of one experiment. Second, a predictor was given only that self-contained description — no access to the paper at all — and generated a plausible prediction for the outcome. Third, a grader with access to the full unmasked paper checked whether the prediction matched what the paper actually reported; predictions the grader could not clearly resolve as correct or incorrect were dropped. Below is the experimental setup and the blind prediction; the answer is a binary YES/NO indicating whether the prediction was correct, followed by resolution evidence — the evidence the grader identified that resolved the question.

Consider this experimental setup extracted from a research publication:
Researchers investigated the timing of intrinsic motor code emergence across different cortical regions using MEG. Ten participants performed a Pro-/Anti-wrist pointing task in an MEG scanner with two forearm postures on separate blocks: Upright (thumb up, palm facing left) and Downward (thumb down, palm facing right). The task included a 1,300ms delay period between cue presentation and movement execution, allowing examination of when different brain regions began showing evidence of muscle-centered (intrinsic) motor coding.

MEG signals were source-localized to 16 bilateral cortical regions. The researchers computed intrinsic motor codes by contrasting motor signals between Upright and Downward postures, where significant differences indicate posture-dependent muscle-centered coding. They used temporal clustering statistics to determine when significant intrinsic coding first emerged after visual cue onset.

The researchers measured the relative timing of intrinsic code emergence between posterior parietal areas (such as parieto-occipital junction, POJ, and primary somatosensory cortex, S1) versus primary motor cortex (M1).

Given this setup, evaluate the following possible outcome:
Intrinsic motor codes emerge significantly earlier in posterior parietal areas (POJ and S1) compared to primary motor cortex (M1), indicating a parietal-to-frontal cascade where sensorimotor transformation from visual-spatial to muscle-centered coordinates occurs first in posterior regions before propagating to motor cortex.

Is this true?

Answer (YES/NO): YES